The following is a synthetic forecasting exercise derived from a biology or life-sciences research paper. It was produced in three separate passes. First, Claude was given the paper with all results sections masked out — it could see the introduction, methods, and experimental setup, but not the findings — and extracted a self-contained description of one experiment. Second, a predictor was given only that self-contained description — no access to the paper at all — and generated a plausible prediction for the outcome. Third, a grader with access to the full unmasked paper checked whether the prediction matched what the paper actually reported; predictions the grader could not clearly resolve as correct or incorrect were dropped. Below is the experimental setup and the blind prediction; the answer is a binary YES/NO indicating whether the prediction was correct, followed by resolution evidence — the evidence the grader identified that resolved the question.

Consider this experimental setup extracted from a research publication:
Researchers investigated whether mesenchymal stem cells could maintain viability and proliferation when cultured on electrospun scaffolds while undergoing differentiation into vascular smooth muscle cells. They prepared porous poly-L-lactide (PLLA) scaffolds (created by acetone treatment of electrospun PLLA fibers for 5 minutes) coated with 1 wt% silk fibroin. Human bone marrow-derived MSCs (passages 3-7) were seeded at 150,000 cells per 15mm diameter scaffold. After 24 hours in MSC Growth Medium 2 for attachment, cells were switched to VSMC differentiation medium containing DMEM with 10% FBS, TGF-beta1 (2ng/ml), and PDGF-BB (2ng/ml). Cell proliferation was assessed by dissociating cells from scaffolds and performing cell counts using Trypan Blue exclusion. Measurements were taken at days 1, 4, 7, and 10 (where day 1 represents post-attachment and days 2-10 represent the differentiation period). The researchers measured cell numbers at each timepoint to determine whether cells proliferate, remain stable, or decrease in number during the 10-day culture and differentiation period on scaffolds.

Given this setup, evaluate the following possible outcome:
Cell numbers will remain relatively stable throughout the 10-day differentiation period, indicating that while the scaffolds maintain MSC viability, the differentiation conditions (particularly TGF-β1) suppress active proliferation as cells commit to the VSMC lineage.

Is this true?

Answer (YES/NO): NO